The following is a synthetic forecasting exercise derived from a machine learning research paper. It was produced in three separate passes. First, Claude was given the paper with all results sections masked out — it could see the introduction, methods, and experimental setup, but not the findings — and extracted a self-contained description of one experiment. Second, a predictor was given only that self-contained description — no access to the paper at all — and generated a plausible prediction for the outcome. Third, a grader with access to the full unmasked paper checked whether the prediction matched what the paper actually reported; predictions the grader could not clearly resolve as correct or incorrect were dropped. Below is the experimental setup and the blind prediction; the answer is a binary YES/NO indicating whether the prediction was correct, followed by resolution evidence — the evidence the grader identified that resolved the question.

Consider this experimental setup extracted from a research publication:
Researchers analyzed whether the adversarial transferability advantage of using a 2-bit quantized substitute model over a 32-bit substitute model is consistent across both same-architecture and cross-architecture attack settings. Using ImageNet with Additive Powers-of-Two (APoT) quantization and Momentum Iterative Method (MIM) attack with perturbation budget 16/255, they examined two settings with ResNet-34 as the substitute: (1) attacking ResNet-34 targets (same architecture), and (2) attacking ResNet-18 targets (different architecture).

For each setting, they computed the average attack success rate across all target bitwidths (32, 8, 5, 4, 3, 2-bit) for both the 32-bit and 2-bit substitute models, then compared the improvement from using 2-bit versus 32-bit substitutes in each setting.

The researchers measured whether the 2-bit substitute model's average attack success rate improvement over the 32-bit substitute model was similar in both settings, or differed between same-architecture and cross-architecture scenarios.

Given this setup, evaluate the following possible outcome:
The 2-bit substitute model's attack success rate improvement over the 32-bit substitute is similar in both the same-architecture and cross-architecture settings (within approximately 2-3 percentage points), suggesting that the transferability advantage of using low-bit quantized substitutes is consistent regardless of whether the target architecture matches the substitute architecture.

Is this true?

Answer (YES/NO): YES